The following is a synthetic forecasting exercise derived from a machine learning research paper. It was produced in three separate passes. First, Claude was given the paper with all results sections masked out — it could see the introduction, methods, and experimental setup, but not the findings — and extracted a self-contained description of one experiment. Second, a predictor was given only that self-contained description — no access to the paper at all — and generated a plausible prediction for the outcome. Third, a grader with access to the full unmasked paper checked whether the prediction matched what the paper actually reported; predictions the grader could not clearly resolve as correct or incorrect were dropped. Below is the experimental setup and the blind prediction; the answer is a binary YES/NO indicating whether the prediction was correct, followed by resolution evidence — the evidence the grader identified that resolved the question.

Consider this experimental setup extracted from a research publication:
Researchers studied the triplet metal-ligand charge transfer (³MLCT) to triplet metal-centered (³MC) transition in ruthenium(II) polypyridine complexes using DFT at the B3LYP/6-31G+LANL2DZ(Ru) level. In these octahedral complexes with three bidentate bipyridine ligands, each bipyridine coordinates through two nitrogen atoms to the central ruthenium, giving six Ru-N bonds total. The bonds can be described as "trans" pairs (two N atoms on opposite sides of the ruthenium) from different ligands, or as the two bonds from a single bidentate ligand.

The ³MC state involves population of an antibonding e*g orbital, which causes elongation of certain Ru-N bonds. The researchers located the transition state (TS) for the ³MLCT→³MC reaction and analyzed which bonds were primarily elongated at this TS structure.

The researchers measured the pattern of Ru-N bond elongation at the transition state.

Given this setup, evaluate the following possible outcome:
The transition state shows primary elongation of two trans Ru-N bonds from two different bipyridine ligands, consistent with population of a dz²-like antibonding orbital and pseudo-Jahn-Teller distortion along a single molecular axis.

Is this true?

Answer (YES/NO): NO